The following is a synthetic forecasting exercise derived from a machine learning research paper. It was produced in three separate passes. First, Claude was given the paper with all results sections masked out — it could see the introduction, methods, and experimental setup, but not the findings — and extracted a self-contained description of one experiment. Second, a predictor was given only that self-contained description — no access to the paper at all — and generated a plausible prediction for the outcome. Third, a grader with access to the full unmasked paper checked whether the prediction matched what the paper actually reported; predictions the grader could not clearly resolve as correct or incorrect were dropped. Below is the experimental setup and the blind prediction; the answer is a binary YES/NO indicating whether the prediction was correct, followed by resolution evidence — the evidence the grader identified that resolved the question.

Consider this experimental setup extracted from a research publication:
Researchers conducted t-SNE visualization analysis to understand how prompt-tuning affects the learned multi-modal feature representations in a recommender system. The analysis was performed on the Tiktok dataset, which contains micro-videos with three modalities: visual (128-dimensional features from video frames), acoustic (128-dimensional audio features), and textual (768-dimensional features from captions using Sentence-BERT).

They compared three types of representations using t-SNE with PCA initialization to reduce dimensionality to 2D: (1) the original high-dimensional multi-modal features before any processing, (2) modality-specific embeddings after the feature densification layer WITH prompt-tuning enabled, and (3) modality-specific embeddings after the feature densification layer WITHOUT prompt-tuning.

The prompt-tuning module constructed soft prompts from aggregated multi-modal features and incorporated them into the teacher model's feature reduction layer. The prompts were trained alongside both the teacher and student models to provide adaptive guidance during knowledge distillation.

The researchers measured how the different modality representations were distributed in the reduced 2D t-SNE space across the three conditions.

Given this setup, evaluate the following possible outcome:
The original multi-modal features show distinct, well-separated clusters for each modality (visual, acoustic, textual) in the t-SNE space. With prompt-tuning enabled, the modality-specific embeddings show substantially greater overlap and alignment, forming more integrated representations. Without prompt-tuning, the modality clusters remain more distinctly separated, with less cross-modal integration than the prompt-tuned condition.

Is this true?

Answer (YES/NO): YES